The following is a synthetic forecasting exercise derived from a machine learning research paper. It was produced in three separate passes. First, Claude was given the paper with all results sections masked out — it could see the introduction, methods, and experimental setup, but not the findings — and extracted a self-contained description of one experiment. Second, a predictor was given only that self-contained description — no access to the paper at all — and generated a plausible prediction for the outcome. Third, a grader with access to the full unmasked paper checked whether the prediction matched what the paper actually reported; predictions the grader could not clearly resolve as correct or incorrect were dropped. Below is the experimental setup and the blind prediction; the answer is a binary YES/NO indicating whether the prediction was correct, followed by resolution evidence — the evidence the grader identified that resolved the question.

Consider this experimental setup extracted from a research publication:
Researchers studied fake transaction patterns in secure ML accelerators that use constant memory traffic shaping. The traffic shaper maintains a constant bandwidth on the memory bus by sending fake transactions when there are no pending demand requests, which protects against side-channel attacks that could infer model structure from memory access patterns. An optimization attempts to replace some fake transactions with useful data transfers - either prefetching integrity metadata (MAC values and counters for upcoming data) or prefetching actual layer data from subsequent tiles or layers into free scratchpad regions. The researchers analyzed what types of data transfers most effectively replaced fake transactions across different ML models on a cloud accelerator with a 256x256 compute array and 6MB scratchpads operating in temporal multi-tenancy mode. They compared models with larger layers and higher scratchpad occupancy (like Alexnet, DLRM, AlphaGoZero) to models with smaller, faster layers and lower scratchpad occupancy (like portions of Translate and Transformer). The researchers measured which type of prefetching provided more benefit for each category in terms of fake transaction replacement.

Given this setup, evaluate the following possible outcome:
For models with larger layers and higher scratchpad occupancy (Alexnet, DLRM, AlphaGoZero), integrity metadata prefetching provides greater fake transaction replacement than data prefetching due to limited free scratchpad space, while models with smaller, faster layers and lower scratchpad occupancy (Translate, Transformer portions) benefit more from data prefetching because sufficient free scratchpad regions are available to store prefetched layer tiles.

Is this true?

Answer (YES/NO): YES